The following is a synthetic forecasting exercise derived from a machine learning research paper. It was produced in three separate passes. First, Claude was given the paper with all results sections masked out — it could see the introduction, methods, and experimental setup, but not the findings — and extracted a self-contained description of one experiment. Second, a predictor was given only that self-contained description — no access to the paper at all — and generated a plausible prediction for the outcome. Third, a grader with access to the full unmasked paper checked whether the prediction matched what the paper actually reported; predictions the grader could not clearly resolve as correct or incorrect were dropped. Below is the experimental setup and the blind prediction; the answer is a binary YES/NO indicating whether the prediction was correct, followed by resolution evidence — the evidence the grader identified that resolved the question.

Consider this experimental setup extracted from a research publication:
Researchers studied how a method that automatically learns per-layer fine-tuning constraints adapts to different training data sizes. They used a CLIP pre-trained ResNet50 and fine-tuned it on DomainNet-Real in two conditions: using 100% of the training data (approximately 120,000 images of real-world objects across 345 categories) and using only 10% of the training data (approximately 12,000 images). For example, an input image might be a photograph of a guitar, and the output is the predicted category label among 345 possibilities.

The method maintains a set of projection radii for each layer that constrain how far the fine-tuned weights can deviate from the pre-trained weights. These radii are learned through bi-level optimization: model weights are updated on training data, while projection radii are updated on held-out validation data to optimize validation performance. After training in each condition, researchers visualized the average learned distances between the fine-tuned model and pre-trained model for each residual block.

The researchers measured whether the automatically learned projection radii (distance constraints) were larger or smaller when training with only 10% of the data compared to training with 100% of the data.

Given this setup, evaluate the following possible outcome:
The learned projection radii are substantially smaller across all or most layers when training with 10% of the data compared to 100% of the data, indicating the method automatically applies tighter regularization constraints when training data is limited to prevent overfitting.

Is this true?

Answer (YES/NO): YES